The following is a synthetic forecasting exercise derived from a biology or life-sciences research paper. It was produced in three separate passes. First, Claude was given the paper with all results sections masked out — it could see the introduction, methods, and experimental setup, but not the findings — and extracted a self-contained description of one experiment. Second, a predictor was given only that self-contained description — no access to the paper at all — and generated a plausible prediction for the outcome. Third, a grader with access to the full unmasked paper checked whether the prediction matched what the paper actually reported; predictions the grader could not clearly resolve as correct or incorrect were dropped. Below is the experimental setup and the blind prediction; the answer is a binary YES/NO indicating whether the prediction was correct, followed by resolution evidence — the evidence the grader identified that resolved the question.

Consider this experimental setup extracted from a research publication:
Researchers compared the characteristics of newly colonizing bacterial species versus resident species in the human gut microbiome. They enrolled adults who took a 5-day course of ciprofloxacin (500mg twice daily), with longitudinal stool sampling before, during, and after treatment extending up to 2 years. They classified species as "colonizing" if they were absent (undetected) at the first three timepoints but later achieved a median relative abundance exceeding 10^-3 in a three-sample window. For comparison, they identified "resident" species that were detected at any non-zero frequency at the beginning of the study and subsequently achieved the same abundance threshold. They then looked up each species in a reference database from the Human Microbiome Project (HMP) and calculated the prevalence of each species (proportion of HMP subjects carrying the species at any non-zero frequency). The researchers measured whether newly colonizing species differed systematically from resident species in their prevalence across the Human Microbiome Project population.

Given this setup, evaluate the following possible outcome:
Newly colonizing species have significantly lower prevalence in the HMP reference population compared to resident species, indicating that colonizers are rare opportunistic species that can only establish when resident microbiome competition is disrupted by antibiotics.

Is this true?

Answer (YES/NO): YES